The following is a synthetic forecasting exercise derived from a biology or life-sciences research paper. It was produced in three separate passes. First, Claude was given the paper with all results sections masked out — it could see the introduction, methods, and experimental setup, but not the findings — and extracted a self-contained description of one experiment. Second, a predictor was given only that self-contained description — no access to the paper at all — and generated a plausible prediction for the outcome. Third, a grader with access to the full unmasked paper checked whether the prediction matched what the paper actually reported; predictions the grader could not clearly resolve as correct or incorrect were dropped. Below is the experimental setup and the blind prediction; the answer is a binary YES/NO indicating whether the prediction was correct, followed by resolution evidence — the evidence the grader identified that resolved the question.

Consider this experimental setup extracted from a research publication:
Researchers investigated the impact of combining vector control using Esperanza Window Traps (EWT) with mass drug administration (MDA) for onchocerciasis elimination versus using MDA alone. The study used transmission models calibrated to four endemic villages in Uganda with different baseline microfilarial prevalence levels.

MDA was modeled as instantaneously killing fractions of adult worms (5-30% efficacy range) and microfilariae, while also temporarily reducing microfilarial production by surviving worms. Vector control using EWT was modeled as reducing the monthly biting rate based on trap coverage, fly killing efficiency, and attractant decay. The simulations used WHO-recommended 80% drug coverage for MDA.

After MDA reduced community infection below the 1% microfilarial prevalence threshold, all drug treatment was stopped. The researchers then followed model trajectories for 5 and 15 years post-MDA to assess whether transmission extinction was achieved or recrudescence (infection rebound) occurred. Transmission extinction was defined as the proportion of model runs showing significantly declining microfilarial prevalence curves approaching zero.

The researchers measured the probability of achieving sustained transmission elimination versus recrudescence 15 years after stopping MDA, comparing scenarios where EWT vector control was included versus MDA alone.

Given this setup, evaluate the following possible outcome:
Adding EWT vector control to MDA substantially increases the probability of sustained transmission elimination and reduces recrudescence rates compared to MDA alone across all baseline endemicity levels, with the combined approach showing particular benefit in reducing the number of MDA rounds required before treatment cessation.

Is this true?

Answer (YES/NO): YES